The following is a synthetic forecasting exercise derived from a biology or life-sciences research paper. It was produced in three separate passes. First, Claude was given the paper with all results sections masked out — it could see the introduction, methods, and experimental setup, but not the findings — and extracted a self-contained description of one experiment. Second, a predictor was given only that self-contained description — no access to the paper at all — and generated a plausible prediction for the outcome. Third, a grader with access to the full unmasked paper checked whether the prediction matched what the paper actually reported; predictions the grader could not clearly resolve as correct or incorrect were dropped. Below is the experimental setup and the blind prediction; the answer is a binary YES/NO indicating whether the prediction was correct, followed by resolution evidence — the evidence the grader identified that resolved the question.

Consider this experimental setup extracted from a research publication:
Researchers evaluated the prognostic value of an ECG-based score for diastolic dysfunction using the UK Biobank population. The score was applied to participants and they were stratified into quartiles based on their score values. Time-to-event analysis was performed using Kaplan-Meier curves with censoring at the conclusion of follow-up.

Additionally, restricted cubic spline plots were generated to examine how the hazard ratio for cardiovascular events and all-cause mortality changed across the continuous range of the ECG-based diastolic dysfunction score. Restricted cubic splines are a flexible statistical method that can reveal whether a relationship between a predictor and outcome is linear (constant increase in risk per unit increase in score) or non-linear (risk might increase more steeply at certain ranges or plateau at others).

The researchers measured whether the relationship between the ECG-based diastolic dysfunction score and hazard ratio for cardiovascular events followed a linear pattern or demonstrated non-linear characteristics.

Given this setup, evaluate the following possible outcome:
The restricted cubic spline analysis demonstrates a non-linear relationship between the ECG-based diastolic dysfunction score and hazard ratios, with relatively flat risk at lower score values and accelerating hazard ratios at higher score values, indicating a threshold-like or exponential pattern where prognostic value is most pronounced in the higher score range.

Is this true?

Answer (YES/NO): NO